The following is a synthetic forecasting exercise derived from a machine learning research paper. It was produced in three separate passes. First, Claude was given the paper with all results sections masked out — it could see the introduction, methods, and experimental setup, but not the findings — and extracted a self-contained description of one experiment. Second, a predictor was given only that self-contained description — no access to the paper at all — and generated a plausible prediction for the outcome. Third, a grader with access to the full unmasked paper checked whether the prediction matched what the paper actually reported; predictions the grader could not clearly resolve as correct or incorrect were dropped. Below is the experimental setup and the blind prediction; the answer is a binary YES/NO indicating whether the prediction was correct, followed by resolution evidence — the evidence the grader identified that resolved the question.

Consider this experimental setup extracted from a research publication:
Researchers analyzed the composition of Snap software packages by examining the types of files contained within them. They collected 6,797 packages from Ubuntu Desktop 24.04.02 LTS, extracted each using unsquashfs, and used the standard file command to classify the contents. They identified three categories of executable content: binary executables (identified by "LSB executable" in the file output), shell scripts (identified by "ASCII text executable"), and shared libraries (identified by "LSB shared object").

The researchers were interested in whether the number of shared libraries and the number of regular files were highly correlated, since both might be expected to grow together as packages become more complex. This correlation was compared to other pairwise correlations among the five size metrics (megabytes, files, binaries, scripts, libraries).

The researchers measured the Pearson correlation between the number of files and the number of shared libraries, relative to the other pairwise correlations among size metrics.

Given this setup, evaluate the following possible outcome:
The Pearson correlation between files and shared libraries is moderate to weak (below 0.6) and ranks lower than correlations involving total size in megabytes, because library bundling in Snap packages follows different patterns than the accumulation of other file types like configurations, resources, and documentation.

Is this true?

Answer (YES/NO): NO